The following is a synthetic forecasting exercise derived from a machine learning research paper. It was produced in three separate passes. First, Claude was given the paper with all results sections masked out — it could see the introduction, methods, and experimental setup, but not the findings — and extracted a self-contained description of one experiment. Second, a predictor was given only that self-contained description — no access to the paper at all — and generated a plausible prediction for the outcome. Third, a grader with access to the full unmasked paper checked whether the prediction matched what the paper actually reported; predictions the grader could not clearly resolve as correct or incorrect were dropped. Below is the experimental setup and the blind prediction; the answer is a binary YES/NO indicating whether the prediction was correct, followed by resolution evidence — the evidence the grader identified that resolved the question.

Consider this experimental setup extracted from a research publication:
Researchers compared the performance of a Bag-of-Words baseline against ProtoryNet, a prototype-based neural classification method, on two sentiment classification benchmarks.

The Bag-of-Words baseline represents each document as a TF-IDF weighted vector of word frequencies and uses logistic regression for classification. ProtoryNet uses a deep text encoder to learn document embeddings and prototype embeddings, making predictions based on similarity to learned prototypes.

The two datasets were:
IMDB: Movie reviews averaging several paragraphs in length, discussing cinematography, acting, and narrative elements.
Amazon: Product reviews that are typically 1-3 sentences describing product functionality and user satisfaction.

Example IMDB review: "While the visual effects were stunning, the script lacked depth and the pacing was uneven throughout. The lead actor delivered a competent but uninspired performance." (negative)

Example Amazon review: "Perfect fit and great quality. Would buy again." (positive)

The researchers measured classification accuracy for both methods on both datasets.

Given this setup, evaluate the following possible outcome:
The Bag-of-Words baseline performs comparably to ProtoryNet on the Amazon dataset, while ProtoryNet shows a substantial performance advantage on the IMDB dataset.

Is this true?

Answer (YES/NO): NO